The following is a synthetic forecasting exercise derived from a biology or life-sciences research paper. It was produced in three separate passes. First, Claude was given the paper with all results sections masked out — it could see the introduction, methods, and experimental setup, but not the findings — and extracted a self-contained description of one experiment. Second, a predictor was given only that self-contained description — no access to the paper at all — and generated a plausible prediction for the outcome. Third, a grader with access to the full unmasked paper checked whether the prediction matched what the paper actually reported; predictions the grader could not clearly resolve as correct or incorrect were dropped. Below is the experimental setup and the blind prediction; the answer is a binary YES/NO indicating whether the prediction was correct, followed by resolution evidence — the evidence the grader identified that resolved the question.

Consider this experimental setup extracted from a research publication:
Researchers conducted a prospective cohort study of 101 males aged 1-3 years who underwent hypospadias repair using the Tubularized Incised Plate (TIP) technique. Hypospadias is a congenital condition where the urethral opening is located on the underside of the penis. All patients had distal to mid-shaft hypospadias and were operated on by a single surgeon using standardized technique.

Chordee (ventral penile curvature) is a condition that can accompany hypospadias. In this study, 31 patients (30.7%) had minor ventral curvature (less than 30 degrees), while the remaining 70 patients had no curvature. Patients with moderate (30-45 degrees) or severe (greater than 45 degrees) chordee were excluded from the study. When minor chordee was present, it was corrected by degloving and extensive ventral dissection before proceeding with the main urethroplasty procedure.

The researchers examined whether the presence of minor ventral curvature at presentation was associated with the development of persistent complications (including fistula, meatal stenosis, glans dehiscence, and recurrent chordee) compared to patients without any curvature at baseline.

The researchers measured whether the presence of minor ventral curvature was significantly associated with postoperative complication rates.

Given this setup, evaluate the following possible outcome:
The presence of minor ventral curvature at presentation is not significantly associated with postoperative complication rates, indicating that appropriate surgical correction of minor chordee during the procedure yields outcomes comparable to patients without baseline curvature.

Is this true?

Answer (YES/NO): YES